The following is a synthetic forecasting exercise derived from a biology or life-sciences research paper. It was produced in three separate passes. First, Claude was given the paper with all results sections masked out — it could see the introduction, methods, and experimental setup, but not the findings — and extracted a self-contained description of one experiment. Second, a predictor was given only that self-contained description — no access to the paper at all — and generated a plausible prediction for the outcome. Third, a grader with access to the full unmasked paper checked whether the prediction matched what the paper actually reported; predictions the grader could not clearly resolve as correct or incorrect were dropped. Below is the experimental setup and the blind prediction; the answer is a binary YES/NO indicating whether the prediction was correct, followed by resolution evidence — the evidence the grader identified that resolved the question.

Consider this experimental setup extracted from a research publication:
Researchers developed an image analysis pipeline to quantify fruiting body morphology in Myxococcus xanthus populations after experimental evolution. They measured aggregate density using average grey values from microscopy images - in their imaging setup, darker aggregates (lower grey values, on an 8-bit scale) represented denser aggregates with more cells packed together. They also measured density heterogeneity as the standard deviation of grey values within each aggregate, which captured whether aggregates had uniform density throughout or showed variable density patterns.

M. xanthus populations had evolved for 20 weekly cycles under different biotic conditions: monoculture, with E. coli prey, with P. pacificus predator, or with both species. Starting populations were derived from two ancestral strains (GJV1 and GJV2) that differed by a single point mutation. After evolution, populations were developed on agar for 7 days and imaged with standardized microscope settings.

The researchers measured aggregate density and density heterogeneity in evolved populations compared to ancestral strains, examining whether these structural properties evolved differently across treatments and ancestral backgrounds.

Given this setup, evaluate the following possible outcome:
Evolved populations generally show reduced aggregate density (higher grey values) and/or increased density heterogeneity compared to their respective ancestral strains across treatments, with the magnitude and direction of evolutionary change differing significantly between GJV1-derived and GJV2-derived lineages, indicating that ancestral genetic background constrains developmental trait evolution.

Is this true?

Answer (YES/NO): NO